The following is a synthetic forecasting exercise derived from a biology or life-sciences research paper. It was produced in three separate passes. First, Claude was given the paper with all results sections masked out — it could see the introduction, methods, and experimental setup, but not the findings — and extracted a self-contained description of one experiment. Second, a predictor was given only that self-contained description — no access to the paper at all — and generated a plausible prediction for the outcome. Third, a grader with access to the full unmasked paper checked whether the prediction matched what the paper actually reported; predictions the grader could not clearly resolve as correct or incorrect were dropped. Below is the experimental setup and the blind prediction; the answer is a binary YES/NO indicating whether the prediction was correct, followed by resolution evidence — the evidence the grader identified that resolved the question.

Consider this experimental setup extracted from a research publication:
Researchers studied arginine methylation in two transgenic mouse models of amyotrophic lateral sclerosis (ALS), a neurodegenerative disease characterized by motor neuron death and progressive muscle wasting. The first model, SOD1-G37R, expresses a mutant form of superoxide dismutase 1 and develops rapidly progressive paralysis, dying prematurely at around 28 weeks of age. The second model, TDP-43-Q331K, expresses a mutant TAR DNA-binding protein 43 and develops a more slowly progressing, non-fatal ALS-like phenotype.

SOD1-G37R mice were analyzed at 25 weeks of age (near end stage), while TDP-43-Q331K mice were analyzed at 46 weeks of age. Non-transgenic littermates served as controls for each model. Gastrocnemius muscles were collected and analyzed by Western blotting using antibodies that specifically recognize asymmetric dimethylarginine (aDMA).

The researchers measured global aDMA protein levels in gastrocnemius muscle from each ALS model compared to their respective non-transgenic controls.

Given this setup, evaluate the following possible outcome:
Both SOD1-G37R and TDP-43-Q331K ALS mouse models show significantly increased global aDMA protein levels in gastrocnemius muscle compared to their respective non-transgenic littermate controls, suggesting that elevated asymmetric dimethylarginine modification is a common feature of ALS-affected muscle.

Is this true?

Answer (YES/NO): NO